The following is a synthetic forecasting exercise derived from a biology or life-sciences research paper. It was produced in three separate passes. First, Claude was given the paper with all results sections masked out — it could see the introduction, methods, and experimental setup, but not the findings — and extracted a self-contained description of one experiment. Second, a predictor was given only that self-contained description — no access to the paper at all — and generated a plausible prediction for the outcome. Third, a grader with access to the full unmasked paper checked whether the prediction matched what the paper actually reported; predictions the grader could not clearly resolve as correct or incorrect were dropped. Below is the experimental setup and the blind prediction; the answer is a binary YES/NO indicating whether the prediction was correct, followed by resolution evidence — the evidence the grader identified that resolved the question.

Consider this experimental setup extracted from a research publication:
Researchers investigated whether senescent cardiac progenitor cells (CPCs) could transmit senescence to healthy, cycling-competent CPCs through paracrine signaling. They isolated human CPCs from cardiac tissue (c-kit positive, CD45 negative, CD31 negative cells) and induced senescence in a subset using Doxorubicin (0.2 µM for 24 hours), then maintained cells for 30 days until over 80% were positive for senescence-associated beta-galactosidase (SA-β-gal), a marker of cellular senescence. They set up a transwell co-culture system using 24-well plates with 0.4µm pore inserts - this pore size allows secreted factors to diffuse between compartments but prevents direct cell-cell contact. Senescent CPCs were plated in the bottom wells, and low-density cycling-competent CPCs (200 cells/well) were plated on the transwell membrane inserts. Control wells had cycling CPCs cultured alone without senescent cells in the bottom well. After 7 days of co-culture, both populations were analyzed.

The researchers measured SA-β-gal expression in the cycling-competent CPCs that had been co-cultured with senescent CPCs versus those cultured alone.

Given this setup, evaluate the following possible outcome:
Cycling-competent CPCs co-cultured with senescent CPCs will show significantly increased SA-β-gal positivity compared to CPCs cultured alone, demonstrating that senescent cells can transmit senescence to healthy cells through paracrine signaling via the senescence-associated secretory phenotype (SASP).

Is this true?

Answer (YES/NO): YES